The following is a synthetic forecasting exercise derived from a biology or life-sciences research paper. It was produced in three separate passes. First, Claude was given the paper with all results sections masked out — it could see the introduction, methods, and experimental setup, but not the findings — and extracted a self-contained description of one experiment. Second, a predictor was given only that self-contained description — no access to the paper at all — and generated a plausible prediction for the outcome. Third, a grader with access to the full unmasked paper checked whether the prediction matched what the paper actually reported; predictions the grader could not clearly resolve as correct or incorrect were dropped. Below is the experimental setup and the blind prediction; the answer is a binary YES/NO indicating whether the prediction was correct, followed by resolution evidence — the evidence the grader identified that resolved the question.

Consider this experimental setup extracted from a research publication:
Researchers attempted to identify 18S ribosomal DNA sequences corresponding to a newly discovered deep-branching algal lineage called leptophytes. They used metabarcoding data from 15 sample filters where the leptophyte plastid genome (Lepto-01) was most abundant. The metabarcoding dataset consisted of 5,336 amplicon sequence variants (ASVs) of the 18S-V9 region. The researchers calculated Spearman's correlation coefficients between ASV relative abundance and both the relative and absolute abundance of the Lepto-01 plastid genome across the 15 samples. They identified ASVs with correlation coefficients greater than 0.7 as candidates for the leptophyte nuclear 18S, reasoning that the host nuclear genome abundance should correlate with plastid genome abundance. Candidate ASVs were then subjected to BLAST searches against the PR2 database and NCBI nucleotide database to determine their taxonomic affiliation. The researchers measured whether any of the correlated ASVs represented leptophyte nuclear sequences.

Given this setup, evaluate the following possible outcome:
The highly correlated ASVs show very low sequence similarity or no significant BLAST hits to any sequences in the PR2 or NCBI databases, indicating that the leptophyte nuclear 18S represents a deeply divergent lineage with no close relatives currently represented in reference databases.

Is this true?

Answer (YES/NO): NO